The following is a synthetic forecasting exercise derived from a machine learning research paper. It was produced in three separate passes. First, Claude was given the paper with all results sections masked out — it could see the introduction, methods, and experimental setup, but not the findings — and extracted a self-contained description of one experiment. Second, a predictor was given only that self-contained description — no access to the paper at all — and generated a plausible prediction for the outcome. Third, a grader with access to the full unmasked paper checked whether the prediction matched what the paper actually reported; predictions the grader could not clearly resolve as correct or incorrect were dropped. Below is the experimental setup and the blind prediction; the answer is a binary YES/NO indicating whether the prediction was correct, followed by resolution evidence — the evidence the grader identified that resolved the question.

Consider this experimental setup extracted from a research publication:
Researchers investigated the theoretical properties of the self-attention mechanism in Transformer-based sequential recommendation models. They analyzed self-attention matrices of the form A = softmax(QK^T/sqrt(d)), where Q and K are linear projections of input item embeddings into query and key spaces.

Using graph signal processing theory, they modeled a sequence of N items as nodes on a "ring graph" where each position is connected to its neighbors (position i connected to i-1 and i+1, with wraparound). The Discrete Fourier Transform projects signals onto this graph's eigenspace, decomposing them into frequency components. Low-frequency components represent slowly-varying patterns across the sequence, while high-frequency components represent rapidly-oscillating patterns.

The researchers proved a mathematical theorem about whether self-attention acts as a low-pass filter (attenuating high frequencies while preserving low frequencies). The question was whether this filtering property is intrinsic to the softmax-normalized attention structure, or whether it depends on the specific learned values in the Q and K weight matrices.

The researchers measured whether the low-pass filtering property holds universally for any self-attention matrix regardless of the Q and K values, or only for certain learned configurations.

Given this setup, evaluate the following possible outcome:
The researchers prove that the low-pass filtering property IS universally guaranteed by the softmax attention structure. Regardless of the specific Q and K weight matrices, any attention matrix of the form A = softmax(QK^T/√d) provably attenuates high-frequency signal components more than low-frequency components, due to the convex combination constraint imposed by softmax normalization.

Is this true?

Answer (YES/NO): YES